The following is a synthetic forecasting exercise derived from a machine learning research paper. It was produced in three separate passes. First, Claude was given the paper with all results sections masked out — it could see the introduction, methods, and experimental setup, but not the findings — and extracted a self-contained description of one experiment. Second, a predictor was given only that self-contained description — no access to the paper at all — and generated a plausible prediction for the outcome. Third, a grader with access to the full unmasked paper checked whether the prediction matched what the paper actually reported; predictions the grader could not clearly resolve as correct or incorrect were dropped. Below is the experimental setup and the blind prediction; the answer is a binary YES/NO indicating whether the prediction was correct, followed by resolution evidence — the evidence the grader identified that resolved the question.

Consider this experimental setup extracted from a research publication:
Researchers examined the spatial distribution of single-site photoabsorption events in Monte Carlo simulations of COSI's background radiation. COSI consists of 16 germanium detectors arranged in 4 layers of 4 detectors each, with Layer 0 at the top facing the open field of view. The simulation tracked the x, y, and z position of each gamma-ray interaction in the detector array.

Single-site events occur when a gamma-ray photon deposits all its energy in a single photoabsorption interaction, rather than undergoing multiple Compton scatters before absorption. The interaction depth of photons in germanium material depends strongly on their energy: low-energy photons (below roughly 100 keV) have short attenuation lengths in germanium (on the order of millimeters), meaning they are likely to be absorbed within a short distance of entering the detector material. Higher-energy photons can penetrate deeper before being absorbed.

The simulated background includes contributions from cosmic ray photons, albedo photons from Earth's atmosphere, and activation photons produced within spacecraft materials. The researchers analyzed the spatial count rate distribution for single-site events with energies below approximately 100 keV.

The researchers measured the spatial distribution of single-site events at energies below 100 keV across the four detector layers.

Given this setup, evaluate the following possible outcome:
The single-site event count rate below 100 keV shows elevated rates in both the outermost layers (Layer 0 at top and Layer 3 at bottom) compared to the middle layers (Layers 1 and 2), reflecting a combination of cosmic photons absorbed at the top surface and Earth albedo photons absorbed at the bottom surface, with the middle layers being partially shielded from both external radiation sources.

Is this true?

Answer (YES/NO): NO